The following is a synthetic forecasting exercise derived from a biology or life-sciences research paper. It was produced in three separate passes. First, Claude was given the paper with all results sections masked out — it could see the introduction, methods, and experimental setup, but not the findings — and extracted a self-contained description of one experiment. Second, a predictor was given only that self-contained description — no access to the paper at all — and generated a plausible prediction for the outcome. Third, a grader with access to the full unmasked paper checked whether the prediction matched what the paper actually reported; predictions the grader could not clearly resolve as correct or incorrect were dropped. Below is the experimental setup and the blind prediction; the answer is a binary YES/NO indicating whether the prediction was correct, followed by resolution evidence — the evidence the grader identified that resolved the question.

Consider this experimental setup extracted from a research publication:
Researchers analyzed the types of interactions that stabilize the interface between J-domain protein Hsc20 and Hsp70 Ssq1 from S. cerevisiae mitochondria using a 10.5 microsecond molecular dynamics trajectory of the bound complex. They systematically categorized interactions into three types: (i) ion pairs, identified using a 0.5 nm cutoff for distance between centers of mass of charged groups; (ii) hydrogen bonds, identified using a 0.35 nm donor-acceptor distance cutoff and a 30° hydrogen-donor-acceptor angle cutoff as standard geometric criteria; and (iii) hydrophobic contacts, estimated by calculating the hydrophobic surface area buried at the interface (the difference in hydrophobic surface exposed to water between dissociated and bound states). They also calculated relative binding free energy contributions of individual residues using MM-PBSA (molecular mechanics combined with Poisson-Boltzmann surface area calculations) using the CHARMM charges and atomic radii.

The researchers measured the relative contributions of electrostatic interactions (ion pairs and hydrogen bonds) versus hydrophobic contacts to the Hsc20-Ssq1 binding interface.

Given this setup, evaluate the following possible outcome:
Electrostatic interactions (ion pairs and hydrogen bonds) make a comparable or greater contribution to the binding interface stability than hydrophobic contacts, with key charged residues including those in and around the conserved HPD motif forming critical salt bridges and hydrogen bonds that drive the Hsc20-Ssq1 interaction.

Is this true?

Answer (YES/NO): NO